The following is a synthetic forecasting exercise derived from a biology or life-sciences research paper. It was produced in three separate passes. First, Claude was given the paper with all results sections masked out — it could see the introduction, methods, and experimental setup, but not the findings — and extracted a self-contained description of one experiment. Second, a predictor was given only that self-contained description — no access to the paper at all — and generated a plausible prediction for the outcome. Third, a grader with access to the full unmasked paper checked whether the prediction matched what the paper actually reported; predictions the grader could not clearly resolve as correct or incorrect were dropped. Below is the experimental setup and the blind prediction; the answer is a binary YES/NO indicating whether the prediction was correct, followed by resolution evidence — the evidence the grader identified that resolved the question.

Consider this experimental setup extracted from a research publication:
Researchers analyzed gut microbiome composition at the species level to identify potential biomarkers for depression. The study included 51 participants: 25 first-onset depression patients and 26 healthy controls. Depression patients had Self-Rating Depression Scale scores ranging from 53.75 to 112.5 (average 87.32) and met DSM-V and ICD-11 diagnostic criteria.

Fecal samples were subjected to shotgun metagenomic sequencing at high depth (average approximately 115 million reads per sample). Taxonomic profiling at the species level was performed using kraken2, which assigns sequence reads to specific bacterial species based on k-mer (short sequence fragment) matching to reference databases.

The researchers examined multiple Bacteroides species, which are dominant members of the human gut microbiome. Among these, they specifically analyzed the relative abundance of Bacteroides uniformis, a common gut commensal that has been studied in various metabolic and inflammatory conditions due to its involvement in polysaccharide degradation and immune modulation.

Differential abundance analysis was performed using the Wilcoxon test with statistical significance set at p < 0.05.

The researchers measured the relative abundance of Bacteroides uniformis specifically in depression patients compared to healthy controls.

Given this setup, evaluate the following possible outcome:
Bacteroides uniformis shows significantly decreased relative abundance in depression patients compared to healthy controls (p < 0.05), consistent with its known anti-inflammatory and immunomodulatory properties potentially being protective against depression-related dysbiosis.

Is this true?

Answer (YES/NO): NO